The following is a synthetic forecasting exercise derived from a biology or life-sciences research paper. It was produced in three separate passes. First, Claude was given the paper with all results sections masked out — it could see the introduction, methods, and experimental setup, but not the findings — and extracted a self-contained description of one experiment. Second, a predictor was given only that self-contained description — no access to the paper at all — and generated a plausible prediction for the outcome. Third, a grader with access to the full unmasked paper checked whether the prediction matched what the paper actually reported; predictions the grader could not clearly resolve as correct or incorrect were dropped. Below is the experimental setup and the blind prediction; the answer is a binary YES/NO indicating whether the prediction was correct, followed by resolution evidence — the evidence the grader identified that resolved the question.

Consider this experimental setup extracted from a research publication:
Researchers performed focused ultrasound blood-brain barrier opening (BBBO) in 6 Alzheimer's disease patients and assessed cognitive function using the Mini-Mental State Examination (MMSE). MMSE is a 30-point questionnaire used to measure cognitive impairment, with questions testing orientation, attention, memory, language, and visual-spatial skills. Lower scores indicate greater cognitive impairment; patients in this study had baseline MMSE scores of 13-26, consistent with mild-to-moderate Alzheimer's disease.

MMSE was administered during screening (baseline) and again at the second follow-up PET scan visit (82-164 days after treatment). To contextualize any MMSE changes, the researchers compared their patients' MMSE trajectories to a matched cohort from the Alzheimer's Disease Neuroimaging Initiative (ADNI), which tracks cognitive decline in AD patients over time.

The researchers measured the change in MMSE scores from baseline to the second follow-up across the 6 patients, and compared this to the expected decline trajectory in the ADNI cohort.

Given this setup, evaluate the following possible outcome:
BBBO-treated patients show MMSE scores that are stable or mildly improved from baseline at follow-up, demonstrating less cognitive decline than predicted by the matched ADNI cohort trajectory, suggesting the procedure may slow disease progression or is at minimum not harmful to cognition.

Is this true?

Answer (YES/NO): NO